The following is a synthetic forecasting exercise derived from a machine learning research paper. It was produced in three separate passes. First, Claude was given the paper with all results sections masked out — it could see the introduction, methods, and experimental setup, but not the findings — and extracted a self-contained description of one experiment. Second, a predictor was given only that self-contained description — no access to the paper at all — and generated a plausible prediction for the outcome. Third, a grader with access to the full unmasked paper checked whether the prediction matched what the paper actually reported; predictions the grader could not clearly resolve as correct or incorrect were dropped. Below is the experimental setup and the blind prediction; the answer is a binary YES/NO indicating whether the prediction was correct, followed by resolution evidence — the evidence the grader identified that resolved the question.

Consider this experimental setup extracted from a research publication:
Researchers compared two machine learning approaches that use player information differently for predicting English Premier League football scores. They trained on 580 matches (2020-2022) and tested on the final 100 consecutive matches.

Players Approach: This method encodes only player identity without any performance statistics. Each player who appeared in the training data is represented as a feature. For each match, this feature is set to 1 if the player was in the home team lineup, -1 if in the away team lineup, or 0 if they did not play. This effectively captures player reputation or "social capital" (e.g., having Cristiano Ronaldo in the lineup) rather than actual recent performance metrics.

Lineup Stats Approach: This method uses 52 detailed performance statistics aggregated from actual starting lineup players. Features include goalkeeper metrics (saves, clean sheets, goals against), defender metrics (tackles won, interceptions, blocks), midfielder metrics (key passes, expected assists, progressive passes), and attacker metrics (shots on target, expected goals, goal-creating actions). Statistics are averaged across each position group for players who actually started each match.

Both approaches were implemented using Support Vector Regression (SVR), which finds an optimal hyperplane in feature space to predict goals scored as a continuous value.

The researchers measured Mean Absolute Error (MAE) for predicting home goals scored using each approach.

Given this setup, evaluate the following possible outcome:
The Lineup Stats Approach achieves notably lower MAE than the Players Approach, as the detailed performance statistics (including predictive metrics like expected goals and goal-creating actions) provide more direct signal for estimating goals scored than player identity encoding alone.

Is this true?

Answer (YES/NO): YES